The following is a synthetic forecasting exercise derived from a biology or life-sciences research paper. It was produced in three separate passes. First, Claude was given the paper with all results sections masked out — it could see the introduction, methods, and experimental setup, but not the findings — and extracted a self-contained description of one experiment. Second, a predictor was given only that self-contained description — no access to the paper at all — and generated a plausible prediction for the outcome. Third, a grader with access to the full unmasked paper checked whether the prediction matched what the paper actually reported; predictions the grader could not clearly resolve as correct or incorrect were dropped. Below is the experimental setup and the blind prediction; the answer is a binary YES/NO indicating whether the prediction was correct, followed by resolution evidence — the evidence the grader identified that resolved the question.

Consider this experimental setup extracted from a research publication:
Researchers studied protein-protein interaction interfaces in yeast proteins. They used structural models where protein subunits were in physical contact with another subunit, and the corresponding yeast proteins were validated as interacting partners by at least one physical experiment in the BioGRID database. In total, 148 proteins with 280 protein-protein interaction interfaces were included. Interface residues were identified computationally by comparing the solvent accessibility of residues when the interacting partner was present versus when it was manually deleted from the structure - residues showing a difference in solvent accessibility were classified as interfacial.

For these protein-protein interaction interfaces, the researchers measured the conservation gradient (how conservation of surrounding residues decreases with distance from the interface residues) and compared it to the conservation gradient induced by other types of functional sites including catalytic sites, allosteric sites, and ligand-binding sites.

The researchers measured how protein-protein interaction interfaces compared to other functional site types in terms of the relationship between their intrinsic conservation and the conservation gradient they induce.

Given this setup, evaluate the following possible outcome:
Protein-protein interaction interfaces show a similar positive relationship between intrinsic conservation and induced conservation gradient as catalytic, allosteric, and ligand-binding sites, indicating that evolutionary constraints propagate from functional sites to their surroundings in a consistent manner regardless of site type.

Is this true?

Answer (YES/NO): NO